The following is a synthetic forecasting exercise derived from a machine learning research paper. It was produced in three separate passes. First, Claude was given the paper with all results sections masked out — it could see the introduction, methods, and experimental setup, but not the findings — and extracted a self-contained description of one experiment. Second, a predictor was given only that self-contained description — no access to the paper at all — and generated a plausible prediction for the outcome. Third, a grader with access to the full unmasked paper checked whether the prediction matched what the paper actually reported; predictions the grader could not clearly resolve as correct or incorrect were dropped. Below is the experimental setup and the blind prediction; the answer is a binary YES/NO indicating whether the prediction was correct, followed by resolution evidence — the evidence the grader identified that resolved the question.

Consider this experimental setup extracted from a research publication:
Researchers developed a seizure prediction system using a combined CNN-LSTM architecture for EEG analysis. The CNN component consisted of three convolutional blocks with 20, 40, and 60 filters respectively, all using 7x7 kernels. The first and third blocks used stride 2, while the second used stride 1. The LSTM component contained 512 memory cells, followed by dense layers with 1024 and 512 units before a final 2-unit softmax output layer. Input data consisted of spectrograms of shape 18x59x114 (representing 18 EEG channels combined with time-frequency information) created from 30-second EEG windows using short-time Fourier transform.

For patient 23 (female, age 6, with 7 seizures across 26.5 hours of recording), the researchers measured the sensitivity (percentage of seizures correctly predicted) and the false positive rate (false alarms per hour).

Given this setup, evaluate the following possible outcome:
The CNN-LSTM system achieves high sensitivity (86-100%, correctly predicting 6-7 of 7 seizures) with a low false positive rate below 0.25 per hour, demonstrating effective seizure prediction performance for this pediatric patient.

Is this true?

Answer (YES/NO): YES